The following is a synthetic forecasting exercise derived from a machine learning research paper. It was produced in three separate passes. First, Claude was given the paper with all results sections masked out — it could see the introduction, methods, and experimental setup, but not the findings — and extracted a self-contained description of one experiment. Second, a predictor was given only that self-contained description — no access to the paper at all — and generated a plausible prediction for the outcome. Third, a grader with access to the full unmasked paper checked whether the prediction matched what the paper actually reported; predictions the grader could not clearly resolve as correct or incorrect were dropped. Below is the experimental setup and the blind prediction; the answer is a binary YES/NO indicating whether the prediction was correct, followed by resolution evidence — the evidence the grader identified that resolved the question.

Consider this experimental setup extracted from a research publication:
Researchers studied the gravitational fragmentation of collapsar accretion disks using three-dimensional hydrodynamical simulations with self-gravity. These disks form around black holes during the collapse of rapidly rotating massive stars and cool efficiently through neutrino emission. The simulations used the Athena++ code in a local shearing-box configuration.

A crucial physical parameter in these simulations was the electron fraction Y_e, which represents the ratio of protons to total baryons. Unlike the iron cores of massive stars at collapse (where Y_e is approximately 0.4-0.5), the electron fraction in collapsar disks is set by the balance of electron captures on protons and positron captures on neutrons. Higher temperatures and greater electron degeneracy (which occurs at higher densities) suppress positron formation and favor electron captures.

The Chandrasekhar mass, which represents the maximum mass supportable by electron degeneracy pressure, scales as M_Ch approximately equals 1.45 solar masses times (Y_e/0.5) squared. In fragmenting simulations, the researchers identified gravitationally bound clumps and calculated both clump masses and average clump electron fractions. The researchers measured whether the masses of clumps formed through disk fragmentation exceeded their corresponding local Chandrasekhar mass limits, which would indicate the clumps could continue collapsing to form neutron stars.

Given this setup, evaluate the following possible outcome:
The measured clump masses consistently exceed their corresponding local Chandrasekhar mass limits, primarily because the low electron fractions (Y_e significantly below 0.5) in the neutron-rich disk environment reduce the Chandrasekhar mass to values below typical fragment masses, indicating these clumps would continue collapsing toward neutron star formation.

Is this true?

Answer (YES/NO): YES